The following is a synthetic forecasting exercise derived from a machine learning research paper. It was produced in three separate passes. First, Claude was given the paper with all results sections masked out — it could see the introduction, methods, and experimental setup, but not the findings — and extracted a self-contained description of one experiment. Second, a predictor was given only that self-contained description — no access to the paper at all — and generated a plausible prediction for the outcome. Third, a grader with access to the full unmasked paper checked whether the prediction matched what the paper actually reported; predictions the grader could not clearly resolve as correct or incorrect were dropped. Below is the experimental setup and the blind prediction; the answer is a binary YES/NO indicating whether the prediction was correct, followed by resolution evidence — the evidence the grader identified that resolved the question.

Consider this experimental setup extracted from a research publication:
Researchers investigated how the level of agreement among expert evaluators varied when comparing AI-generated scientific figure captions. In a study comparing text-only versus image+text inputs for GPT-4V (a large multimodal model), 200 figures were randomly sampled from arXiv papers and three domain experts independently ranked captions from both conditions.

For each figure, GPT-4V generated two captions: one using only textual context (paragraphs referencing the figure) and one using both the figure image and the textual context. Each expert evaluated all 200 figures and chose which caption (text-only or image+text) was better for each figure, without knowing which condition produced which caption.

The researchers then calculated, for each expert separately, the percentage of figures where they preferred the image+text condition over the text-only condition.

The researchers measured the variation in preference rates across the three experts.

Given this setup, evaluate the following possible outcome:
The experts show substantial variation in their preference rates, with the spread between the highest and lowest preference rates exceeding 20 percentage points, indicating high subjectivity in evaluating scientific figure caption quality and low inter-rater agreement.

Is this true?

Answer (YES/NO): YES